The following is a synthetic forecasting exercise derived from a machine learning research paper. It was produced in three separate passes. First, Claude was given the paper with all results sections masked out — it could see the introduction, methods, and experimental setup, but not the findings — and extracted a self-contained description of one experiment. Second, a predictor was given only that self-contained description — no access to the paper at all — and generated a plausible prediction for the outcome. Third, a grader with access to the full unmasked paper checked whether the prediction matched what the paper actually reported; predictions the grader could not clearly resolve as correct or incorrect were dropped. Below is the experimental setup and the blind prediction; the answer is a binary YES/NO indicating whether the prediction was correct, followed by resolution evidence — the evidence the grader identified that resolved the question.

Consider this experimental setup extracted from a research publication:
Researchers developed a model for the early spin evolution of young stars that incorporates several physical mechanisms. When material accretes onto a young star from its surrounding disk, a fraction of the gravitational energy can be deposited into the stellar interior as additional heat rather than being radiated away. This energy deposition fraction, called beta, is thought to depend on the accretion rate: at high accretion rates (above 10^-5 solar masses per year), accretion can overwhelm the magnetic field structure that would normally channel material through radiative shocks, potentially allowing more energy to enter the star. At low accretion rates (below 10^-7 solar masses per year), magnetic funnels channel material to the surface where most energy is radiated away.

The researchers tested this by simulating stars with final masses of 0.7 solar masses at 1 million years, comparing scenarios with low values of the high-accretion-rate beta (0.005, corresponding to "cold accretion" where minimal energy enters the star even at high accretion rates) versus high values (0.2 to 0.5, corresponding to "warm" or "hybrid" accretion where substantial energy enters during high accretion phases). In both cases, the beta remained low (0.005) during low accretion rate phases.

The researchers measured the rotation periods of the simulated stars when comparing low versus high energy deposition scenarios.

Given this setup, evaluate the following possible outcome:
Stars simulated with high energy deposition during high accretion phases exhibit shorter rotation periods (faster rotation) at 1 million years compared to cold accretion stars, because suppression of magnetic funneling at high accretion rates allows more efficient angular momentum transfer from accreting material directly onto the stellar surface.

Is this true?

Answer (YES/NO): NO